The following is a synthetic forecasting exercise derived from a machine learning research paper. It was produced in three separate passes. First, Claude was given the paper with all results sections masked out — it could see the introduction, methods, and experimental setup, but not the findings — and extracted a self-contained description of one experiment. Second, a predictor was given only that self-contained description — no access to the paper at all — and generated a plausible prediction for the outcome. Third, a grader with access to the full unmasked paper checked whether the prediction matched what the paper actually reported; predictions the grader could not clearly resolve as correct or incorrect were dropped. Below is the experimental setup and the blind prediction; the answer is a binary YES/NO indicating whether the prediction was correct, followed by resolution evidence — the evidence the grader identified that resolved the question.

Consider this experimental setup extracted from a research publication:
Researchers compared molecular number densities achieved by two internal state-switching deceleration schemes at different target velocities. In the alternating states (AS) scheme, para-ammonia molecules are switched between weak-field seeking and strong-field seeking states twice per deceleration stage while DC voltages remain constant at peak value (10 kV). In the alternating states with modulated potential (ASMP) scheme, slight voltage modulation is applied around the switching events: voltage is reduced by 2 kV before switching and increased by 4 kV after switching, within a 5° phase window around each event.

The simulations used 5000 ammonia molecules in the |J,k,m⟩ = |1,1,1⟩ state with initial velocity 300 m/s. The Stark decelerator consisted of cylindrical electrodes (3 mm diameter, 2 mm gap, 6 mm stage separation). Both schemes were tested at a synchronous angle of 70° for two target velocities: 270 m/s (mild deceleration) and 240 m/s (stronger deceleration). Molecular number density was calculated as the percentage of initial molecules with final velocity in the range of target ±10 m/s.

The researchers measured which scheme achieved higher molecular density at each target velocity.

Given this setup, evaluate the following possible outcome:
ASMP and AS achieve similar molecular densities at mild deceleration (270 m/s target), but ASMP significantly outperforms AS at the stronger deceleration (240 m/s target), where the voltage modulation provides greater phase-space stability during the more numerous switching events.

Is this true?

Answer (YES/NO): NO